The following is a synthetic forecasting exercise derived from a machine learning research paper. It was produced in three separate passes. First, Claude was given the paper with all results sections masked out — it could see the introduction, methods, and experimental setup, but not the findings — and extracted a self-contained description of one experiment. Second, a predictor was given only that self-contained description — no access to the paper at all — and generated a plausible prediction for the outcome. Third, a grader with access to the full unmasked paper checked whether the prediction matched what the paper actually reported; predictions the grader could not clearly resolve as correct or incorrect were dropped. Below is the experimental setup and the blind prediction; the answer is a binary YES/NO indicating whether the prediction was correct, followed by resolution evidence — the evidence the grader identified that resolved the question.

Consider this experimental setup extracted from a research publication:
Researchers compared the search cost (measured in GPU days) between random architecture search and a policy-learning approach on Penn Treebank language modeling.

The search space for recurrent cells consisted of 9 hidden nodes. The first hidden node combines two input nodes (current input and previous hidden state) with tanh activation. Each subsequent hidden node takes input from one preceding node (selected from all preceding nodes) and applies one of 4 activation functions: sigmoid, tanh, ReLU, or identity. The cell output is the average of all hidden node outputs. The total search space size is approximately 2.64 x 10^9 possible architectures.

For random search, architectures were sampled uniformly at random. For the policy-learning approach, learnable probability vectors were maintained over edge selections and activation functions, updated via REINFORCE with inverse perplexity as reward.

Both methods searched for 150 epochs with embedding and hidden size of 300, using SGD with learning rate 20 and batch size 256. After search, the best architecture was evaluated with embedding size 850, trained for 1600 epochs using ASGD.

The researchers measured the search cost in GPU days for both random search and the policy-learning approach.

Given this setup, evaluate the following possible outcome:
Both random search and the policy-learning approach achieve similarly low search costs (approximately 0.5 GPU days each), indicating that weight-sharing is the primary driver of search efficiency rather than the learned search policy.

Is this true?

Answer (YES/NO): NO